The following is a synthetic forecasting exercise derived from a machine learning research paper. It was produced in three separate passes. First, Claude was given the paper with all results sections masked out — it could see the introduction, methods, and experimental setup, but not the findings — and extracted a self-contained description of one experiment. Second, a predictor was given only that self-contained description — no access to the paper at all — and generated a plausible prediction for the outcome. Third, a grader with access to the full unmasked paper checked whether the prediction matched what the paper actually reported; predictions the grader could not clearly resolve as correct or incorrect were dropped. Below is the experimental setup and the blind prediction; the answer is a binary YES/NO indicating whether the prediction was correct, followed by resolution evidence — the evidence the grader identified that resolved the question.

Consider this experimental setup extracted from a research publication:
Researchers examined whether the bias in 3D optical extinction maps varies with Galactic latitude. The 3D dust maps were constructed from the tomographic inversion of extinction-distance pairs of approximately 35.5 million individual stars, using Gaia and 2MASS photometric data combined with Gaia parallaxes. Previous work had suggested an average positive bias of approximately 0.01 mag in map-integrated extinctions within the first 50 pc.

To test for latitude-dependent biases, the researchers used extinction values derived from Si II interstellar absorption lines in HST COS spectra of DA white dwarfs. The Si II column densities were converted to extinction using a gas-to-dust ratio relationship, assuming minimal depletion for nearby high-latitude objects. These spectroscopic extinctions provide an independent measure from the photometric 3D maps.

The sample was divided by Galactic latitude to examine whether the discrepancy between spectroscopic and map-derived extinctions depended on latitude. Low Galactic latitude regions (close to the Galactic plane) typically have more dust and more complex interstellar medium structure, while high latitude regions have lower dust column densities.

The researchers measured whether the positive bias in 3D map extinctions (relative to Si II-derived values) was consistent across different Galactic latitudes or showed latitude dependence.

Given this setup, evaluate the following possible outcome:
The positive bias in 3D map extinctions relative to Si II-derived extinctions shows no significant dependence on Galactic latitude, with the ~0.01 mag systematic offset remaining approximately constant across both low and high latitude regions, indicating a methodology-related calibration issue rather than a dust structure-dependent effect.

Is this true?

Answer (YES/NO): NO